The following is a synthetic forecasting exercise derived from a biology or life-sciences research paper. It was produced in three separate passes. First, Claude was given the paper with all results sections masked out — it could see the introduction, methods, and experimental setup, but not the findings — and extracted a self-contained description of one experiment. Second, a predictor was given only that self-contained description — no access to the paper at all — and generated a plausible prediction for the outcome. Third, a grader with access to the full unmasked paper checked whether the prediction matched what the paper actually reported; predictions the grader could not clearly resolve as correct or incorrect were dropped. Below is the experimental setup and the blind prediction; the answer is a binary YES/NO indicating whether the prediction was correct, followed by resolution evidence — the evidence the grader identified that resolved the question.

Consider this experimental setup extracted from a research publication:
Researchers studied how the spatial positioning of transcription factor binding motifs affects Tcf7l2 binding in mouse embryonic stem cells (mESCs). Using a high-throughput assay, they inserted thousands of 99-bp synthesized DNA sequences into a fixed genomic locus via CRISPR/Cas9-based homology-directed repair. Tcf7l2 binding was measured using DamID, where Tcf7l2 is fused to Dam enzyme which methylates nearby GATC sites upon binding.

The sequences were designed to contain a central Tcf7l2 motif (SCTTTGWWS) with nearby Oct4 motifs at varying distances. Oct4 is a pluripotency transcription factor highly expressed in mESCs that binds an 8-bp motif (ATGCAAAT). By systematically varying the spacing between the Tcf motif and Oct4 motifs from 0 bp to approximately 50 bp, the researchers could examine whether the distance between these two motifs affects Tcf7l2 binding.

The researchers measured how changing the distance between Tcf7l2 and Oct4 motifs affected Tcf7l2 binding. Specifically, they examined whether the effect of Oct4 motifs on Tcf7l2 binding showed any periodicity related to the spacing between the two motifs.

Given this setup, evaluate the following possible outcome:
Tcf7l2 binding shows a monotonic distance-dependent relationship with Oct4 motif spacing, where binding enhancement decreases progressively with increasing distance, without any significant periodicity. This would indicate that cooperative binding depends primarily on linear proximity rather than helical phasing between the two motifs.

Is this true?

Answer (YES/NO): NO